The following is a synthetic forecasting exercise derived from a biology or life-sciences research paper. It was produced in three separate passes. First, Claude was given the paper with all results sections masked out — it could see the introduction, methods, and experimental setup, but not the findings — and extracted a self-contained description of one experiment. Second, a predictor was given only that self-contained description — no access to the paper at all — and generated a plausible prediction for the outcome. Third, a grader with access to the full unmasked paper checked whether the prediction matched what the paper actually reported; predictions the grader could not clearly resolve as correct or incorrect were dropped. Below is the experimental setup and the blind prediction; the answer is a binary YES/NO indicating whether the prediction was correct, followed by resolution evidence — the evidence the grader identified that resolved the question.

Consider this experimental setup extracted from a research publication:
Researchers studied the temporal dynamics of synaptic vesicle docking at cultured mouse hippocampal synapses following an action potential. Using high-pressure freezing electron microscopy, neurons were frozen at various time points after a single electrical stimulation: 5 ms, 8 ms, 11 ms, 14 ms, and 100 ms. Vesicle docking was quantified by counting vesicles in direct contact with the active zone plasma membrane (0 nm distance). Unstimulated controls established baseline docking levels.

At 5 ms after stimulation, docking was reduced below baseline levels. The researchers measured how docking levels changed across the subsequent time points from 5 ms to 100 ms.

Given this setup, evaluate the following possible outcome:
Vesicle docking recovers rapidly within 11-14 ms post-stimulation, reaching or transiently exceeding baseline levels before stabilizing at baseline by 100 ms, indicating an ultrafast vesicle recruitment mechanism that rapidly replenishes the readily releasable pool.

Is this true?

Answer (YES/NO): NO